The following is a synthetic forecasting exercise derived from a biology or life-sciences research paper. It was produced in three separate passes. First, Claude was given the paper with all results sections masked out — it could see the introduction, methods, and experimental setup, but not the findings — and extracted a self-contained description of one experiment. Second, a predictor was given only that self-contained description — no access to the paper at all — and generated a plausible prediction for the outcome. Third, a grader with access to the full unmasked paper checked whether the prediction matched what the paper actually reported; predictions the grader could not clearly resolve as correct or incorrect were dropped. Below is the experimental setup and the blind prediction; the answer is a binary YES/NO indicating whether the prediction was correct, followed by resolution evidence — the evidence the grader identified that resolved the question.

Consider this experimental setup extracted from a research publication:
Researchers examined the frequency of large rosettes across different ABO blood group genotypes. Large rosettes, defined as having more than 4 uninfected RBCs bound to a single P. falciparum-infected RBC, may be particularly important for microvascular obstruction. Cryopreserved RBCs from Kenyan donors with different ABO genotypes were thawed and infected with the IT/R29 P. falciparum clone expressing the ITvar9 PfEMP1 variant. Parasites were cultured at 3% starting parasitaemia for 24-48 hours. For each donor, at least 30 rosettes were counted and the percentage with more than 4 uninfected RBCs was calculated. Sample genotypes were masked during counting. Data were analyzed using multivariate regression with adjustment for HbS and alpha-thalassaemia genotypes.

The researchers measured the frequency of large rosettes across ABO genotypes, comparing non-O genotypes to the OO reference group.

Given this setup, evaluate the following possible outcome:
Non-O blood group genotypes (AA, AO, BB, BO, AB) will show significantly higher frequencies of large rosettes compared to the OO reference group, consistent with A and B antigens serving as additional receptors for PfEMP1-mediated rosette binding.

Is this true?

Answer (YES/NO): NO